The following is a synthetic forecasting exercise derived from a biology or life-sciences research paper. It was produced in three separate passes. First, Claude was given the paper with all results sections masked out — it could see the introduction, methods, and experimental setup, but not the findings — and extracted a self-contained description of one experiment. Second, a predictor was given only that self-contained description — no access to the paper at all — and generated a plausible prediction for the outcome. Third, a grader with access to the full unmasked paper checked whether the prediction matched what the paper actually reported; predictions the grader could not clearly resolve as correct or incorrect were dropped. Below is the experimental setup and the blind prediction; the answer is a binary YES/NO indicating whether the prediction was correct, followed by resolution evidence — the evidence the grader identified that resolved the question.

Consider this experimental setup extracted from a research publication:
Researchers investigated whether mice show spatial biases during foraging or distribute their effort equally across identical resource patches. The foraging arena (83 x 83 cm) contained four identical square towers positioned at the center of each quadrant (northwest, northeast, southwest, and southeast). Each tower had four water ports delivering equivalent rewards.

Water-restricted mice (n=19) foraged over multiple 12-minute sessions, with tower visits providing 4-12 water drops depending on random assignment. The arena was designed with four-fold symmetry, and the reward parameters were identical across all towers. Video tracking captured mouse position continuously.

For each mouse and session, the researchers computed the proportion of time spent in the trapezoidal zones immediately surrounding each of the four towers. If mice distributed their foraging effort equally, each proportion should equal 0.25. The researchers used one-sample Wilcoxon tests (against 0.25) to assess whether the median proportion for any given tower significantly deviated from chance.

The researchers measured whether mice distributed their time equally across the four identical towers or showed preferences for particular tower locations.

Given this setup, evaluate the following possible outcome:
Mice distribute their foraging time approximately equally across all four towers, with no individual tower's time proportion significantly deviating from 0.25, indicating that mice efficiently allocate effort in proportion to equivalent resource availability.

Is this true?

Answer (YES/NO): YES